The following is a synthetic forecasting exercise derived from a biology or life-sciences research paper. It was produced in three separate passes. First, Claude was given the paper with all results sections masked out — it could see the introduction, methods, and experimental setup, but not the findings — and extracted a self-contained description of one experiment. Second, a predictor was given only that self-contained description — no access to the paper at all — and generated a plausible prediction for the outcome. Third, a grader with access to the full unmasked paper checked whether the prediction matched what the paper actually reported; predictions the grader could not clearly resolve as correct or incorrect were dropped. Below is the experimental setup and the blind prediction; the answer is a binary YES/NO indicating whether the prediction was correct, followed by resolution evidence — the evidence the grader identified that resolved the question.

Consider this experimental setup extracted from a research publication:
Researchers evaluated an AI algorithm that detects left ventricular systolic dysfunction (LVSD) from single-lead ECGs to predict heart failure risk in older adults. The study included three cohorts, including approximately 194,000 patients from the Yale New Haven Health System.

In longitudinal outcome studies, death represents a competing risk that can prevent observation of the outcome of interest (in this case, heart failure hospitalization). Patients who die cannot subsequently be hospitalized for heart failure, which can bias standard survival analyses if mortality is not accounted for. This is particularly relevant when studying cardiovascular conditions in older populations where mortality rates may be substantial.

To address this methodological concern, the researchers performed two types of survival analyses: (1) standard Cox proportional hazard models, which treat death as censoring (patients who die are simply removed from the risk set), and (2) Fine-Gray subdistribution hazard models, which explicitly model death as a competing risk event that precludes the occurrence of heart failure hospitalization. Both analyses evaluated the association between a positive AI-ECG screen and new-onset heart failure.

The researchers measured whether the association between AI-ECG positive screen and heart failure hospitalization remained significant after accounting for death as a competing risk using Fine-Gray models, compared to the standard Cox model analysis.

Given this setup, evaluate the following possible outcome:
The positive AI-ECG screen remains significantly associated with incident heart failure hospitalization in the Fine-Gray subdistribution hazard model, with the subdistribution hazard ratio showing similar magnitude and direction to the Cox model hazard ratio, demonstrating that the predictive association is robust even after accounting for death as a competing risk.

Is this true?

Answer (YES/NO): YES